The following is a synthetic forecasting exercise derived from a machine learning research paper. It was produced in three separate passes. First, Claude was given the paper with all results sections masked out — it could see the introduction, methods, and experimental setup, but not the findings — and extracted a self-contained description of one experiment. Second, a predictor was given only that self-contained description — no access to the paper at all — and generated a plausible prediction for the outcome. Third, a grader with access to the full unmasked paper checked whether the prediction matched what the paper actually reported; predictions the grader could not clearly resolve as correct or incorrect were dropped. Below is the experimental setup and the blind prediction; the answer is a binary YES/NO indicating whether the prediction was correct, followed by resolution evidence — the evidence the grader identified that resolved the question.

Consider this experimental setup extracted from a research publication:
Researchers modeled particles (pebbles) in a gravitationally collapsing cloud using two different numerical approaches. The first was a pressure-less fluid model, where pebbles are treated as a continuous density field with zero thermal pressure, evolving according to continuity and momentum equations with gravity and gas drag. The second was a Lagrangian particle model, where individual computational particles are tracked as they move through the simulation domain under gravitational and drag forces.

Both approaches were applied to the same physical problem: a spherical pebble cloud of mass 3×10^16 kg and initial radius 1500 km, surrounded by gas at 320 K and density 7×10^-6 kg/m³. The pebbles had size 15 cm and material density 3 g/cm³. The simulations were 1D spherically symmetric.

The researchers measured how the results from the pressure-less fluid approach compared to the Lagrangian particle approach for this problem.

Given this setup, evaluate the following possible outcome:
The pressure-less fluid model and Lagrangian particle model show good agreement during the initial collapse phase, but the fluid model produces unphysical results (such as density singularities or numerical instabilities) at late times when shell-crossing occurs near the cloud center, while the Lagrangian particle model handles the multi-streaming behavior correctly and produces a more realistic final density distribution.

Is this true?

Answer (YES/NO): NO